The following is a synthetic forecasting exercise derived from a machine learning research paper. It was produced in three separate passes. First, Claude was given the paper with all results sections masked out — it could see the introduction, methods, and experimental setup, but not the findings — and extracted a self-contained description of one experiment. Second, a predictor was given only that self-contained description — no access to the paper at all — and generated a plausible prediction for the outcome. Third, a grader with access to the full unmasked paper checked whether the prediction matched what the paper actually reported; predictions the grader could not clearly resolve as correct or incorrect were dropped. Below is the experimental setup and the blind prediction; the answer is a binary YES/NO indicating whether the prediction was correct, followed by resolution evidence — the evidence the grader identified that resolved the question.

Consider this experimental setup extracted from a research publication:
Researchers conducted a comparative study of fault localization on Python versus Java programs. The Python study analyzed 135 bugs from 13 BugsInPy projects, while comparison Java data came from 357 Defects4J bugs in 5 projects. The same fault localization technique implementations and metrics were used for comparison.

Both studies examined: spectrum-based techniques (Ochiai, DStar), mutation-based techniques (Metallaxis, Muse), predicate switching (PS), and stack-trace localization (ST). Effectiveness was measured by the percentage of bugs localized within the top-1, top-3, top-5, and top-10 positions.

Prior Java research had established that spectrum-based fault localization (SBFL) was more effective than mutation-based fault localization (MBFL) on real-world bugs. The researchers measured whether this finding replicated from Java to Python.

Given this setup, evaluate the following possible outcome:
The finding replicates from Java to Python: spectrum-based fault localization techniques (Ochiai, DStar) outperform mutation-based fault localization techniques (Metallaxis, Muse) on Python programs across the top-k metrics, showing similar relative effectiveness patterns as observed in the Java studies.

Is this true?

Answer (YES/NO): YES